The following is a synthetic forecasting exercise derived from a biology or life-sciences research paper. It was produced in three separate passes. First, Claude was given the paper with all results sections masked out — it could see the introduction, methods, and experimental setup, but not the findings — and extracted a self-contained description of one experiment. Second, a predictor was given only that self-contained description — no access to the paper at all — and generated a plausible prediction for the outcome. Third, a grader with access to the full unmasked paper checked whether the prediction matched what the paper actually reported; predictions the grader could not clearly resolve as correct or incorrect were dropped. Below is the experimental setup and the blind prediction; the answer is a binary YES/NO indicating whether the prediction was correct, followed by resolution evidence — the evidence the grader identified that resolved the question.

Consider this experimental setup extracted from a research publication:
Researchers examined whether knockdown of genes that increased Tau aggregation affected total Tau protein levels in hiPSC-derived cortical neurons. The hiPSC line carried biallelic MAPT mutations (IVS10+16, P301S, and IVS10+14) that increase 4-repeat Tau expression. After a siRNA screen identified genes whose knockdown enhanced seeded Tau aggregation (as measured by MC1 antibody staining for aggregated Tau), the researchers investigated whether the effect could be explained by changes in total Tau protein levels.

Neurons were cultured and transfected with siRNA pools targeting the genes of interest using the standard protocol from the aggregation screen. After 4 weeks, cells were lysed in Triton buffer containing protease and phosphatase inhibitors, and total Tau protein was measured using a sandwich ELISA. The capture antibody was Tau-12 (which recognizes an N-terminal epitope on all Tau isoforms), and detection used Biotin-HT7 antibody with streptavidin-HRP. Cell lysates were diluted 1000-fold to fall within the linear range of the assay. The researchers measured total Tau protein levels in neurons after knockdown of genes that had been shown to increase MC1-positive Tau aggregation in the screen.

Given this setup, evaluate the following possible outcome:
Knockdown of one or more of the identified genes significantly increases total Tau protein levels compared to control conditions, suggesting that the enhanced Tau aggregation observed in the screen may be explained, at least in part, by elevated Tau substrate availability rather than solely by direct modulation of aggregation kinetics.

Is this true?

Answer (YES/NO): NO